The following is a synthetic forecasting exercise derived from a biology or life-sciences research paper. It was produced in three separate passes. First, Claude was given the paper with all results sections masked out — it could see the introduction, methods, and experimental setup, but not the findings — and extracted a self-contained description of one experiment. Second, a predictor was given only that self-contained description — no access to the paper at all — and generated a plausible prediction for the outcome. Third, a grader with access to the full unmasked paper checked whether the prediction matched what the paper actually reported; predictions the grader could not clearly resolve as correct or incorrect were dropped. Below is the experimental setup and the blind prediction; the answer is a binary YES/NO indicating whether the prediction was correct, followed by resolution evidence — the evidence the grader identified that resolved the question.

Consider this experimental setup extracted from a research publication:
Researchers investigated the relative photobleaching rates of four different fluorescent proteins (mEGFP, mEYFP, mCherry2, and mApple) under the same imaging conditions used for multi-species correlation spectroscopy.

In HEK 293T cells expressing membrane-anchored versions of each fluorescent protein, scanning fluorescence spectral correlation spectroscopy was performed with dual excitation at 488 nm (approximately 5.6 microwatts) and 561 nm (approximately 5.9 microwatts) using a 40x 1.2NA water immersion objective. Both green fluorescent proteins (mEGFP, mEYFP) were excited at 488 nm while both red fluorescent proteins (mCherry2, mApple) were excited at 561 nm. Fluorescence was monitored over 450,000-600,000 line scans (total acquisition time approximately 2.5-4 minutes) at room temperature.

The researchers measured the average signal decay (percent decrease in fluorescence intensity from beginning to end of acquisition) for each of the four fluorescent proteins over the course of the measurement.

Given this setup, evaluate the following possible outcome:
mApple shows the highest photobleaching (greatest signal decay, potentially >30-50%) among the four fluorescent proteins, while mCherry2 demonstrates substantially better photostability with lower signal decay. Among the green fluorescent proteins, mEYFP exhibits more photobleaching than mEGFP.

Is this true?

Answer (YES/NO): YES